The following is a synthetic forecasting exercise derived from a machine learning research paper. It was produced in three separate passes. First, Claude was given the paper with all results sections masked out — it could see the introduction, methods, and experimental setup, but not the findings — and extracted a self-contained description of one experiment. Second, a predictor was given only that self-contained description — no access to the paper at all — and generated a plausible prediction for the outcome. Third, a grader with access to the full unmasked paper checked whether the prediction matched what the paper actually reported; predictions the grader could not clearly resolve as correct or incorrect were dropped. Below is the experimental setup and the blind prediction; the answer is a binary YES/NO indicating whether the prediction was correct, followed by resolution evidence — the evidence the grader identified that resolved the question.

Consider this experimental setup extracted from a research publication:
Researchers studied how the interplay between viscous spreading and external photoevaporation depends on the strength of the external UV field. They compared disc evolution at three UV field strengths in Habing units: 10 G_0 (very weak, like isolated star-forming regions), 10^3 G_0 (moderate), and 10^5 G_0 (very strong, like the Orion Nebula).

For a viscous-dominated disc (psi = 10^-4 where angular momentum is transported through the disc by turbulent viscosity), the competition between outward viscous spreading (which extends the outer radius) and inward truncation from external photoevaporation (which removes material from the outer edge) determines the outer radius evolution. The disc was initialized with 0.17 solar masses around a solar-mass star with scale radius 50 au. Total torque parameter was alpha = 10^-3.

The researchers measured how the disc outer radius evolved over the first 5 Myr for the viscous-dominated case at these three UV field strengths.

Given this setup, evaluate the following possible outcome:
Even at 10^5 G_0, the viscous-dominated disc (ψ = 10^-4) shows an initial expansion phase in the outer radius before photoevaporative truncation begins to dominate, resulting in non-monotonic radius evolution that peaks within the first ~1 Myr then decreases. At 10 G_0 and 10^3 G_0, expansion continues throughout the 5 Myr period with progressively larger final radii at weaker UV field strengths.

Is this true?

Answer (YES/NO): NO